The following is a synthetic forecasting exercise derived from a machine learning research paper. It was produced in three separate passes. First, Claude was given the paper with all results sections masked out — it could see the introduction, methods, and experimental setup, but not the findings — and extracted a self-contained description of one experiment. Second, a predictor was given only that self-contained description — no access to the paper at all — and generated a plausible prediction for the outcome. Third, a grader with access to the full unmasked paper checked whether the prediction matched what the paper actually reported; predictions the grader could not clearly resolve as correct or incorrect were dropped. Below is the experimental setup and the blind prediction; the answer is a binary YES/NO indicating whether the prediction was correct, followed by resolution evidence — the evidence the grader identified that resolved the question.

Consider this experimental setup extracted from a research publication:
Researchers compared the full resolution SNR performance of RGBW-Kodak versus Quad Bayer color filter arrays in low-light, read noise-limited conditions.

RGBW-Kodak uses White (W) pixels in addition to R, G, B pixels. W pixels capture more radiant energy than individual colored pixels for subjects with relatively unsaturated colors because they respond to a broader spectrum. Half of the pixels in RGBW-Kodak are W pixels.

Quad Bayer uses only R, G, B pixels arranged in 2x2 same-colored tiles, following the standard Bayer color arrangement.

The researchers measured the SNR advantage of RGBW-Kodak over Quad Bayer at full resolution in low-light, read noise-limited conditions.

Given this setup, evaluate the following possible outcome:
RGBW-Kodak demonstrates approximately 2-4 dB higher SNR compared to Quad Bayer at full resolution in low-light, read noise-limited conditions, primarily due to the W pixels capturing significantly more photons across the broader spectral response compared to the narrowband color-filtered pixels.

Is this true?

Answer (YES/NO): NO